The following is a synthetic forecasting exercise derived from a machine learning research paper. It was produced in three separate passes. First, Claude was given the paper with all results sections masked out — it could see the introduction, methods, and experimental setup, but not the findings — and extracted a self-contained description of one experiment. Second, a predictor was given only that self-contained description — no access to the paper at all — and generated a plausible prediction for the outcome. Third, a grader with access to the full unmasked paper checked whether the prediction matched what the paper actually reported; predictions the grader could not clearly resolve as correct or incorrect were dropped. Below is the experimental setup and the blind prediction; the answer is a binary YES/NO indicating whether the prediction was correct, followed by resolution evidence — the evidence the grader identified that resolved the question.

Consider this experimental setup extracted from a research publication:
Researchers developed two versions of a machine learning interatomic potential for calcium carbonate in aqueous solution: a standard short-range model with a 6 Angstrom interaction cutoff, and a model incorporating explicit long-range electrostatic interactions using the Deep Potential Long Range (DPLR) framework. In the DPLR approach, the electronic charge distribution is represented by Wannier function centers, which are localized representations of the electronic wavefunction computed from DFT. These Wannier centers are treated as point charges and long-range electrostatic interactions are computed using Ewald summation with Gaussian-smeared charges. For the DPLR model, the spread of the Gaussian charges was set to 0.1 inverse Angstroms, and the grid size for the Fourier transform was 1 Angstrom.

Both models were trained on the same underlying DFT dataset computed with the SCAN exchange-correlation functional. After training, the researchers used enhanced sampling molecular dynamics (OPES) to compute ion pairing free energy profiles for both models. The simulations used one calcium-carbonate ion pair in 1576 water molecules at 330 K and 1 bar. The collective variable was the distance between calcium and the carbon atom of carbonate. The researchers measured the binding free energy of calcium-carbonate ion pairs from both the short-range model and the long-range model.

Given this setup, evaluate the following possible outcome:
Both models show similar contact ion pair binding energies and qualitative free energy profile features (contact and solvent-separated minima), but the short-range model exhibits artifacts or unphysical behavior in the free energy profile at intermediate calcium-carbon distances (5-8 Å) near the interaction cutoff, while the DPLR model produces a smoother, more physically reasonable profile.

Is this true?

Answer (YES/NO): NO